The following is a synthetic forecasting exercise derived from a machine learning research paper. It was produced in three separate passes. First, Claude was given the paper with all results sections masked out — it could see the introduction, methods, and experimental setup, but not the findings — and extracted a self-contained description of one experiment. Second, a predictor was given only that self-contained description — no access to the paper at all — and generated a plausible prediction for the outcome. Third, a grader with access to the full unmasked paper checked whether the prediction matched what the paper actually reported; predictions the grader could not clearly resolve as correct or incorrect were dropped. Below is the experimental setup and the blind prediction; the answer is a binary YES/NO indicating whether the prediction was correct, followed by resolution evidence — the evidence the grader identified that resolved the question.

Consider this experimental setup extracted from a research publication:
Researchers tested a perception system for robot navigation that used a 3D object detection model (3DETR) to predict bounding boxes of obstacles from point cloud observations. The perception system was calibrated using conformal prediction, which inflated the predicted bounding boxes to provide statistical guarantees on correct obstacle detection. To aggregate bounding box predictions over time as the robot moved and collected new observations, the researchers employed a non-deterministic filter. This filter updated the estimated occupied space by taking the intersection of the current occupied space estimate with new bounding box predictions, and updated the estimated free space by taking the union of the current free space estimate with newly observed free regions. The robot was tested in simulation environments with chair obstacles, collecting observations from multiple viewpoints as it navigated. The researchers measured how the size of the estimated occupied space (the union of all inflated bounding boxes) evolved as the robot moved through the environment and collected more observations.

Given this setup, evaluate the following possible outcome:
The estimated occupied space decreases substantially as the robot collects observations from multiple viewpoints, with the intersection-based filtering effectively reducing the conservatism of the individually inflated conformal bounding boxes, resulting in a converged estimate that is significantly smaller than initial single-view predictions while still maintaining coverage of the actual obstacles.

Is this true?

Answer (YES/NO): YES